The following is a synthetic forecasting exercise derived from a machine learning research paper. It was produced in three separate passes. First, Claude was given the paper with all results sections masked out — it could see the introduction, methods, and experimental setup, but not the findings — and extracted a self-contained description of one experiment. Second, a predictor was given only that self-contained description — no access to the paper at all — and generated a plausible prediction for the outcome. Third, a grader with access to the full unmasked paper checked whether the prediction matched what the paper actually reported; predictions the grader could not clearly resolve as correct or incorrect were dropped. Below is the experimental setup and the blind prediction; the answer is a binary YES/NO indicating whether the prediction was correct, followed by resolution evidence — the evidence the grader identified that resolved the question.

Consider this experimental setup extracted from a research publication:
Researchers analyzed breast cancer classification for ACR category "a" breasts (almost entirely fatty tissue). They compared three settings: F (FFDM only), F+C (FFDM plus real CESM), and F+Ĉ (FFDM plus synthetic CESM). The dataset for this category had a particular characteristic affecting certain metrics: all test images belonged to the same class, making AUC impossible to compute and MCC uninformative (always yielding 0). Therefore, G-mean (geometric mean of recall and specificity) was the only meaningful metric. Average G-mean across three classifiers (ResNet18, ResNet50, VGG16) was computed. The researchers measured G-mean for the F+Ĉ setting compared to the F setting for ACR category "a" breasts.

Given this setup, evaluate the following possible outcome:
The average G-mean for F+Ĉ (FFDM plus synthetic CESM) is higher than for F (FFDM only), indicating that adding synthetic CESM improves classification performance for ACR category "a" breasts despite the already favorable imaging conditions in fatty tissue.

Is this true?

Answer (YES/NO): YES